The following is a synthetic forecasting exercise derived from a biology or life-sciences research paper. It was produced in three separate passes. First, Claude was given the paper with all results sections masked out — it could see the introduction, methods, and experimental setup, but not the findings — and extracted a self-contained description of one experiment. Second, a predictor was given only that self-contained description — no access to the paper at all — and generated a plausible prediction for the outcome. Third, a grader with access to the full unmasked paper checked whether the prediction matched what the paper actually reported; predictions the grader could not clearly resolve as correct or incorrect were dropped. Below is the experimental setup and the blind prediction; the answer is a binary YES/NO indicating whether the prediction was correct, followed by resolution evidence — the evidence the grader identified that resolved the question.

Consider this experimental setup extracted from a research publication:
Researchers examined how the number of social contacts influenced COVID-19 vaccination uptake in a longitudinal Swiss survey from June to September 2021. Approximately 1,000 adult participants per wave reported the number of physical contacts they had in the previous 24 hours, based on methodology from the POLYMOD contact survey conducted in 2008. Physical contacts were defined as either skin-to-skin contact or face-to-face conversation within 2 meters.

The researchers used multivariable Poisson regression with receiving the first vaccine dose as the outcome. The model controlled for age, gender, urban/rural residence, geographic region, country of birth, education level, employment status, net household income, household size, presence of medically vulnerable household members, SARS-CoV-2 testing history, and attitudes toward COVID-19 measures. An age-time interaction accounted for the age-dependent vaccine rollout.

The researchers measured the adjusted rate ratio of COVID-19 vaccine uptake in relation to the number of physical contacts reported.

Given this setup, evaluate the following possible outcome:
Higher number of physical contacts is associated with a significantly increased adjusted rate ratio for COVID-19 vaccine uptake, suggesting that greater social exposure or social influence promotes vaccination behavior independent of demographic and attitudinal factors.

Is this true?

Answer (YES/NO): YES